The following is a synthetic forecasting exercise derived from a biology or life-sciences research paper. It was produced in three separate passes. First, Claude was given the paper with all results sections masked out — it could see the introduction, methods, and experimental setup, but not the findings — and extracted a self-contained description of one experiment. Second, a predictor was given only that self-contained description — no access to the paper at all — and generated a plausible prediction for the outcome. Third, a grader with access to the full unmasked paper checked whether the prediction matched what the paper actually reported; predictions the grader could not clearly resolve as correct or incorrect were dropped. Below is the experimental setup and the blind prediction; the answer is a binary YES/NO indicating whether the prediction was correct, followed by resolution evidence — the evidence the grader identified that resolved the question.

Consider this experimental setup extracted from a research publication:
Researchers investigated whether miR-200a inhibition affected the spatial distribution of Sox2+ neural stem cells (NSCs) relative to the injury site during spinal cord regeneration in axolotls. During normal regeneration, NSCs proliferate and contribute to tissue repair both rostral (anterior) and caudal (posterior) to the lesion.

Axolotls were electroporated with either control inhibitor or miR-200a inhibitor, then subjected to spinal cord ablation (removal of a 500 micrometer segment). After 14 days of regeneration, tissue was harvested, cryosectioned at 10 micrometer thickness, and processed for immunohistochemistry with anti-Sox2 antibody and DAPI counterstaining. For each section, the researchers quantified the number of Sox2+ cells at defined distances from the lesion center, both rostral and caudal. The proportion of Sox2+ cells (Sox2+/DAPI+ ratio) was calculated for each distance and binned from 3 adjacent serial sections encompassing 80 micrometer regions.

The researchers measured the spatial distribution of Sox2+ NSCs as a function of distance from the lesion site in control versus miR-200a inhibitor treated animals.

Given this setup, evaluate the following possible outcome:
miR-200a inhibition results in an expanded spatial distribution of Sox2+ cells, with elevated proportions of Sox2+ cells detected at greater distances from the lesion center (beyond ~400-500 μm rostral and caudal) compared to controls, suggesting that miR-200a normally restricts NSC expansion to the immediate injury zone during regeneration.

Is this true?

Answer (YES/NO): NO